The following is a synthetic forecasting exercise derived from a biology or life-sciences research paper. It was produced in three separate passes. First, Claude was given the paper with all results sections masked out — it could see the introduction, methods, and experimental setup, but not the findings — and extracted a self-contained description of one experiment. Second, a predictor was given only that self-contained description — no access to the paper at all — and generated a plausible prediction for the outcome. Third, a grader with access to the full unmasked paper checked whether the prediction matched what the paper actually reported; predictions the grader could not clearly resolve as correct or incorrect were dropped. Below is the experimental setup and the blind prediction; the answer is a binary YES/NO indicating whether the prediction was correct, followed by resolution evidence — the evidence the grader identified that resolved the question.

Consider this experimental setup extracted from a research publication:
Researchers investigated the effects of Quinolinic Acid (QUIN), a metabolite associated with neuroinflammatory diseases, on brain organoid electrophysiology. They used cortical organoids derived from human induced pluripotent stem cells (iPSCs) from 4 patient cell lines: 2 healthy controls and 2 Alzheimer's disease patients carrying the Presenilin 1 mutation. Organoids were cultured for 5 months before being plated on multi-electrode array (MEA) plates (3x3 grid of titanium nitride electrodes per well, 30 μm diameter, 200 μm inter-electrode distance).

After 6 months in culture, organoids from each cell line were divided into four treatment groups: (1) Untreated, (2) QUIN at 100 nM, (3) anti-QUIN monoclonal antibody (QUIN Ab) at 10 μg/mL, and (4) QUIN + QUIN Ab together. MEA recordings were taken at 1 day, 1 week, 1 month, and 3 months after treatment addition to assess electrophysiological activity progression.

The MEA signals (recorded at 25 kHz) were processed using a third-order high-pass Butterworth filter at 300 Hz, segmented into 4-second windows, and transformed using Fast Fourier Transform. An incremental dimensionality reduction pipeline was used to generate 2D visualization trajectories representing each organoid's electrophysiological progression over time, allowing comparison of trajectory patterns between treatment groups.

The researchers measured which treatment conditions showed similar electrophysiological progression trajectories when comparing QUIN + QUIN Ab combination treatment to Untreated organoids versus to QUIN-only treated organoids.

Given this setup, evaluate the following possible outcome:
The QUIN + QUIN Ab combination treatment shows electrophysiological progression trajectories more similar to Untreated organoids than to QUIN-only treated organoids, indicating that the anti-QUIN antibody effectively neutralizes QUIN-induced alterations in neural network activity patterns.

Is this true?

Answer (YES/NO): YES